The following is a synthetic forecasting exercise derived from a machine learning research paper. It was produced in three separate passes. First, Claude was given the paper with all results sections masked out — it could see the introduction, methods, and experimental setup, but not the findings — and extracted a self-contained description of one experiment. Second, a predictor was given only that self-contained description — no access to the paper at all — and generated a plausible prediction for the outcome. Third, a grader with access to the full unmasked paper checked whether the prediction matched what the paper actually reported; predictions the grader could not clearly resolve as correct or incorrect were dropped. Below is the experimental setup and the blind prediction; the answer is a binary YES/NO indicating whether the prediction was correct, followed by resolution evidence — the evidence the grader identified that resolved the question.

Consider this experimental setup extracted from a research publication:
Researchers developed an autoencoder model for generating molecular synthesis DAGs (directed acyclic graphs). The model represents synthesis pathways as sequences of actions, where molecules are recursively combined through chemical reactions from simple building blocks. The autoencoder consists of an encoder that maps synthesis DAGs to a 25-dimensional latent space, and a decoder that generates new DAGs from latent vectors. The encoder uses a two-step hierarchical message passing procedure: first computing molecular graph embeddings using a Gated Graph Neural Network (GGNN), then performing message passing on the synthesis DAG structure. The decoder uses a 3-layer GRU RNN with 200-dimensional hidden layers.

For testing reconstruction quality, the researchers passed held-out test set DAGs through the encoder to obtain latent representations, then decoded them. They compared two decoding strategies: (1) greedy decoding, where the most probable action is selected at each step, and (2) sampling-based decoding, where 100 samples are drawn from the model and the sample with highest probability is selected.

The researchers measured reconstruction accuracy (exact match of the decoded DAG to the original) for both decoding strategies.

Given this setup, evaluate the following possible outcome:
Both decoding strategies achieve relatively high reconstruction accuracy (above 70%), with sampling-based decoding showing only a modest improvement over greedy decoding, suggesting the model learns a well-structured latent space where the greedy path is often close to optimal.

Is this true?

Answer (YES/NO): NO